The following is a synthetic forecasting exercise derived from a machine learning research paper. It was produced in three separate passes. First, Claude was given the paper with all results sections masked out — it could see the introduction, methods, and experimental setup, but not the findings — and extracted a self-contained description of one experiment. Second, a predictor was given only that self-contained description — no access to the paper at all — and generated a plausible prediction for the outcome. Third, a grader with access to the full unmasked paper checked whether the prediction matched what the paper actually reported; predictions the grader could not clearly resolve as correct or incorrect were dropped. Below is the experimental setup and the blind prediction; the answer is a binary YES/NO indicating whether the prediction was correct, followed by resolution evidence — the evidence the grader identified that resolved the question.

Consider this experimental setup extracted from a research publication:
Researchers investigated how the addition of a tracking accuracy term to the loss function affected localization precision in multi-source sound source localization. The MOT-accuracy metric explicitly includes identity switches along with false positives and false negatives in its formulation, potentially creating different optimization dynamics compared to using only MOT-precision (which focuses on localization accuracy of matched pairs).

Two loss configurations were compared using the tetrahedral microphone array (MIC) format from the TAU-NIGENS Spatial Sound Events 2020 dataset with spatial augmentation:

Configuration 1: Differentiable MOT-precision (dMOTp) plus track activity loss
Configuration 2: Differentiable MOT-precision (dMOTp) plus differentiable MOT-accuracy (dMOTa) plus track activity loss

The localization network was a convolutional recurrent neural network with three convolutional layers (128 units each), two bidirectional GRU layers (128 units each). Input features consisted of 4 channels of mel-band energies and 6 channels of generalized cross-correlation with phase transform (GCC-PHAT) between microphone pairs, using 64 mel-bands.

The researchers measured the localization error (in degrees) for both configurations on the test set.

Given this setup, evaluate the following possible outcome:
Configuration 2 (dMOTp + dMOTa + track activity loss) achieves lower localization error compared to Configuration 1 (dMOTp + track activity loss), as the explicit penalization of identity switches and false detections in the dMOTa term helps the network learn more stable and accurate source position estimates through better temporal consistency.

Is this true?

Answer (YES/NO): YES